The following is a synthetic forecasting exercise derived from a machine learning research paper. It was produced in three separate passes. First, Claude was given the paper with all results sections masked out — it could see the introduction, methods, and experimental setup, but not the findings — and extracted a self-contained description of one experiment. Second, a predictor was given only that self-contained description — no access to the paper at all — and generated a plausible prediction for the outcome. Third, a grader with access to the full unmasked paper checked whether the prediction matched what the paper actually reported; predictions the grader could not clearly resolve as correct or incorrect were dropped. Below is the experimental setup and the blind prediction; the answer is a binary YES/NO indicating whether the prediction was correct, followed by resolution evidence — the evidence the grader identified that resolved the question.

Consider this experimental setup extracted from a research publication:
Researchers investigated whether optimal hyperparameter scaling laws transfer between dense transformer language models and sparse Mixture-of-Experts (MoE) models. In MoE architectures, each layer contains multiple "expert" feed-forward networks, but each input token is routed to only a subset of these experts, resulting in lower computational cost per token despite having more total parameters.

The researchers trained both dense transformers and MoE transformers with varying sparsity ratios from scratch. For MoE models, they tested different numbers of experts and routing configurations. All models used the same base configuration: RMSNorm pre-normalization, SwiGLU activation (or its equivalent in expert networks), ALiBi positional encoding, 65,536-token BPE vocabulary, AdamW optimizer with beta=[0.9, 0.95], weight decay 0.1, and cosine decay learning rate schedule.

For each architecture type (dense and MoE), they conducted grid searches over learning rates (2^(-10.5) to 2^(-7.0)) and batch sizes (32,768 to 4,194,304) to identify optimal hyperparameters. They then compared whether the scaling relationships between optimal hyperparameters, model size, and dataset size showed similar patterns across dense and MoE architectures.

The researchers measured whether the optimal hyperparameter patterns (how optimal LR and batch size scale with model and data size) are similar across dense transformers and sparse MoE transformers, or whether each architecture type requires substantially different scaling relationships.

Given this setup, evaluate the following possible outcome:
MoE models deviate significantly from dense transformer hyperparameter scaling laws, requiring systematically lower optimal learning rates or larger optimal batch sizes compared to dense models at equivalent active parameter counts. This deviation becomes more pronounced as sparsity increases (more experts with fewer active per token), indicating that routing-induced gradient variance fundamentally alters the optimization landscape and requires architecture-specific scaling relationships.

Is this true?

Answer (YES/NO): NO